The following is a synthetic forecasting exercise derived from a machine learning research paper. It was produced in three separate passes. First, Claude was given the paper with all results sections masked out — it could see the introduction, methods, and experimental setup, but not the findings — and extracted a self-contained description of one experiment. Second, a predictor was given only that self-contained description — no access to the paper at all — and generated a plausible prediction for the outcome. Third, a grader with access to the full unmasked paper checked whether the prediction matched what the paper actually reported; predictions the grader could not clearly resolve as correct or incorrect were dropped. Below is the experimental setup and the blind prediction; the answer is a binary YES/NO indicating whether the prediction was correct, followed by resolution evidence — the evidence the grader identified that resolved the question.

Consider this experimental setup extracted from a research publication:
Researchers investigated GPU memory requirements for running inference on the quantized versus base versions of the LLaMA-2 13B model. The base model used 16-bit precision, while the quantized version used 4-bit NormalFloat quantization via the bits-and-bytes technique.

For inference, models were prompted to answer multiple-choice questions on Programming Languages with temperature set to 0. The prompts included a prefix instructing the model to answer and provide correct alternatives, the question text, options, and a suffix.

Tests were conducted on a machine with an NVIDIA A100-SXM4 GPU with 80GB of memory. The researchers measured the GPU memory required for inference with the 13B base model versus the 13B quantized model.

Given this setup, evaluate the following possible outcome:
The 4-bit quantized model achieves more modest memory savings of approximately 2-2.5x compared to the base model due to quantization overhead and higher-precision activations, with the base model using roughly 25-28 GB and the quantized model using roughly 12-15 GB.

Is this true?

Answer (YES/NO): NO